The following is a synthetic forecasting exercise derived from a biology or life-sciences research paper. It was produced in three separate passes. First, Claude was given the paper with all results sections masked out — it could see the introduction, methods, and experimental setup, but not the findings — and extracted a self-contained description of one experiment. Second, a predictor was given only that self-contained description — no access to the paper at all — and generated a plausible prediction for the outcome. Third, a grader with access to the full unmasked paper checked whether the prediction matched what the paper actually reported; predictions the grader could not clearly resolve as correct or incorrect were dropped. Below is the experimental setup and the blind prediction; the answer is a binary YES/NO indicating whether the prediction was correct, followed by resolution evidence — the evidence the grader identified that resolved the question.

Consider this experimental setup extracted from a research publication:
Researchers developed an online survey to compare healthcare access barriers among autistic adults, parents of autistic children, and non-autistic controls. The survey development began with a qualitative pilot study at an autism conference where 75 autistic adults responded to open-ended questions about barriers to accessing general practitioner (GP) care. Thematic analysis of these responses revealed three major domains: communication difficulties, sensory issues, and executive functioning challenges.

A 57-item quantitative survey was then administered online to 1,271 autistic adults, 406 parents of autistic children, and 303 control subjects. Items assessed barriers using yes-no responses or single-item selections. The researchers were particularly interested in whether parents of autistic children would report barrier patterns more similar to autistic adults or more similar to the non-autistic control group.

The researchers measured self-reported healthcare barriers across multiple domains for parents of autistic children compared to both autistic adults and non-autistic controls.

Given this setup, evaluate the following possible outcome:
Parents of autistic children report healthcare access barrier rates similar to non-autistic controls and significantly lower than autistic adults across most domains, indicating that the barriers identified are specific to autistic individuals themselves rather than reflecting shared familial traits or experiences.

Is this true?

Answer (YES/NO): NO